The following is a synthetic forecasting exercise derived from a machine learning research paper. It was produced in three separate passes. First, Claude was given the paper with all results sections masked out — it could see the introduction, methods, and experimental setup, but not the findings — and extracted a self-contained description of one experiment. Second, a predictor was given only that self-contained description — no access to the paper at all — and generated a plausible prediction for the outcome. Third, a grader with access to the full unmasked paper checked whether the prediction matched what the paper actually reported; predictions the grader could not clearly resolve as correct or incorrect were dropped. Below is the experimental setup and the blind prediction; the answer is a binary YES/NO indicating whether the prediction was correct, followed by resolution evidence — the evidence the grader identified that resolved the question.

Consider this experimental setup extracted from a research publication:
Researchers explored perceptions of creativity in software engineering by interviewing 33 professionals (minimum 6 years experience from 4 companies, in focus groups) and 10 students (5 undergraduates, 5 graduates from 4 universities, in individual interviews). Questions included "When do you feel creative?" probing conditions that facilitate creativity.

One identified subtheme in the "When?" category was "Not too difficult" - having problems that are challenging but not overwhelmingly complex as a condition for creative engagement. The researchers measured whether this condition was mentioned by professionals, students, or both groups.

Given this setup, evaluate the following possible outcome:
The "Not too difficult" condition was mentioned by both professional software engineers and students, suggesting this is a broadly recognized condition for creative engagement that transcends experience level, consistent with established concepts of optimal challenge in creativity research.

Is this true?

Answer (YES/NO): NO